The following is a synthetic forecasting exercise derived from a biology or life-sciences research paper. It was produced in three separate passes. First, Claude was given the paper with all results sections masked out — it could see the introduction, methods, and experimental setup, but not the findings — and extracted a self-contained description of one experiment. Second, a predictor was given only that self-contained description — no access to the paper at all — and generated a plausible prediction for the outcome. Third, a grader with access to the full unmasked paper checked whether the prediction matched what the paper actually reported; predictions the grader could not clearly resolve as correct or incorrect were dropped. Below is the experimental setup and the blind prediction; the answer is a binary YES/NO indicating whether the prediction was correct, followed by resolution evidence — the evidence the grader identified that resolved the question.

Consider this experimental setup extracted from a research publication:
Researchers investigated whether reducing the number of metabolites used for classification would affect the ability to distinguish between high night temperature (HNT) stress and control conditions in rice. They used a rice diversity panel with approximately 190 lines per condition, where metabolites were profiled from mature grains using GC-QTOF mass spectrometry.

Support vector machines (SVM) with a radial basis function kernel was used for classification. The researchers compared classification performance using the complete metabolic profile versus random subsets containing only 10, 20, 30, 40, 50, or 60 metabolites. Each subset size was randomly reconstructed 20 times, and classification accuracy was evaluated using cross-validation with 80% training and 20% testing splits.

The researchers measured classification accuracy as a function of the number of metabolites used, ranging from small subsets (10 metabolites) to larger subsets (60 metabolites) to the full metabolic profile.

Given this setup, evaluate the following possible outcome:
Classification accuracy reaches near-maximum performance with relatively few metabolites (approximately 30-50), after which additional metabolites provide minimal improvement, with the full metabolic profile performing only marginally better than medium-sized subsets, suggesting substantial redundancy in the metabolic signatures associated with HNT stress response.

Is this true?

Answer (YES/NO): NO